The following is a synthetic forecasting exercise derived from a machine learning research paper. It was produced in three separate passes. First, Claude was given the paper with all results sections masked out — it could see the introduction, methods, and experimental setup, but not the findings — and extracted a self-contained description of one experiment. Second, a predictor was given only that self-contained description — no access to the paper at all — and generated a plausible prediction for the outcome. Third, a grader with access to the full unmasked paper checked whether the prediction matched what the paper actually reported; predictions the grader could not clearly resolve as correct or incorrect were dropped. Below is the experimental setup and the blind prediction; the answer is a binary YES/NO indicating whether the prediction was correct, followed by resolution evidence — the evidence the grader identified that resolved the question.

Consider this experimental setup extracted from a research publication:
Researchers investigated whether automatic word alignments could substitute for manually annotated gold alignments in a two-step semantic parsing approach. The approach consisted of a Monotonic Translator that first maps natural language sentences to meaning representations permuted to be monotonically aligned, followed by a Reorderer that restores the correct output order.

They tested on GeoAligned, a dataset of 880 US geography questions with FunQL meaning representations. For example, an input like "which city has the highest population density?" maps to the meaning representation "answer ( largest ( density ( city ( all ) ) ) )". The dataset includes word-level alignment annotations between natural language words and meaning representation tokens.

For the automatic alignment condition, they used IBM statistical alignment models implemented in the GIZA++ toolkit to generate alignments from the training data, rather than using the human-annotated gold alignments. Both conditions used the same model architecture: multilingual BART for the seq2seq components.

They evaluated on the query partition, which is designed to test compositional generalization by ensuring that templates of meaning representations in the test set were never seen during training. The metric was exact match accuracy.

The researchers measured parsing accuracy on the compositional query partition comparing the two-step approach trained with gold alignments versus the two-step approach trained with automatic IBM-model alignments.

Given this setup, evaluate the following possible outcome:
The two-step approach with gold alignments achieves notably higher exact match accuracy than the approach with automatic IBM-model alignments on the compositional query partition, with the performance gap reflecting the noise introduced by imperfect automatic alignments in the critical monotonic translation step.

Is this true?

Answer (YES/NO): NO